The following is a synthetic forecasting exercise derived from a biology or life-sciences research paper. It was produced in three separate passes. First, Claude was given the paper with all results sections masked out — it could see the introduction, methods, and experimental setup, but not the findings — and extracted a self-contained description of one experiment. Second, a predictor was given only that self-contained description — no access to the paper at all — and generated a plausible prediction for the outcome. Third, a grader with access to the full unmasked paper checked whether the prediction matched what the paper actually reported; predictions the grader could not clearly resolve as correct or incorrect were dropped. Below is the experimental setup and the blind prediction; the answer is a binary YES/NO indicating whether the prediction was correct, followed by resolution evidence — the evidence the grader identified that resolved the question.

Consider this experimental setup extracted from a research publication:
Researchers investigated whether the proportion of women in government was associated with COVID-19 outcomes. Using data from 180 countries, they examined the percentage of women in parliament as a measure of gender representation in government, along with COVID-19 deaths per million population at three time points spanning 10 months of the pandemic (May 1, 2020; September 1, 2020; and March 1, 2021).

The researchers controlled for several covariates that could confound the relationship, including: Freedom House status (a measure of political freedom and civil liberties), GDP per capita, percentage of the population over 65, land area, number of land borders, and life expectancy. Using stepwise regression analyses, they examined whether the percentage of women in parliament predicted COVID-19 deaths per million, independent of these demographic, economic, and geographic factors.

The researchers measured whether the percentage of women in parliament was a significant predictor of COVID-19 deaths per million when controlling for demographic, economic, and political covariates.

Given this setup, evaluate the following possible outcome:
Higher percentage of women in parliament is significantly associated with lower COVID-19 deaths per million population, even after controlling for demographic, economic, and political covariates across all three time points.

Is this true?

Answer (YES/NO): NO